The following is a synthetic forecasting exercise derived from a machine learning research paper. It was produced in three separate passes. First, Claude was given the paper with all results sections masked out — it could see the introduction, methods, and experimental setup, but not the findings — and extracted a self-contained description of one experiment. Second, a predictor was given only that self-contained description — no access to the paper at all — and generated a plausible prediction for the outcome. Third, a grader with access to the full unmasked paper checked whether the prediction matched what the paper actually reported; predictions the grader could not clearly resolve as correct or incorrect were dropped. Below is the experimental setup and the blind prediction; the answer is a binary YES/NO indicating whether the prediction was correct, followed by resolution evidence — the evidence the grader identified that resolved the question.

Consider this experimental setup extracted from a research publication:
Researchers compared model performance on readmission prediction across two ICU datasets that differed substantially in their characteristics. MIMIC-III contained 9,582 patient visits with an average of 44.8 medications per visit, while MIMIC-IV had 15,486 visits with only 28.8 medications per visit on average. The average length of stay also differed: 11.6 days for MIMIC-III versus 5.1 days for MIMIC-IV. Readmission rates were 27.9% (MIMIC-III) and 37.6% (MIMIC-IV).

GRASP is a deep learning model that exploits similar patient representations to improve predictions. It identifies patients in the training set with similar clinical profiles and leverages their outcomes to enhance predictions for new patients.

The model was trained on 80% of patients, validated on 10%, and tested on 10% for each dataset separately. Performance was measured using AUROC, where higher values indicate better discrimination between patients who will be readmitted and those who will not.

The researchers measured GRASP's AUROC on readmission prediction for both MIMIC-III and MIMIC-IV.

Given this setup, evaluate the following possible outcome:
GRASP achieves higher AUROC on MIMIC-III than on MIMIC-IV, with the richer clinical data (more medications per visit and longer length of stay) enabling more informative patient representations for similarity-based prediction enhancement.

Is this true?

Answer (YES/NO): NO